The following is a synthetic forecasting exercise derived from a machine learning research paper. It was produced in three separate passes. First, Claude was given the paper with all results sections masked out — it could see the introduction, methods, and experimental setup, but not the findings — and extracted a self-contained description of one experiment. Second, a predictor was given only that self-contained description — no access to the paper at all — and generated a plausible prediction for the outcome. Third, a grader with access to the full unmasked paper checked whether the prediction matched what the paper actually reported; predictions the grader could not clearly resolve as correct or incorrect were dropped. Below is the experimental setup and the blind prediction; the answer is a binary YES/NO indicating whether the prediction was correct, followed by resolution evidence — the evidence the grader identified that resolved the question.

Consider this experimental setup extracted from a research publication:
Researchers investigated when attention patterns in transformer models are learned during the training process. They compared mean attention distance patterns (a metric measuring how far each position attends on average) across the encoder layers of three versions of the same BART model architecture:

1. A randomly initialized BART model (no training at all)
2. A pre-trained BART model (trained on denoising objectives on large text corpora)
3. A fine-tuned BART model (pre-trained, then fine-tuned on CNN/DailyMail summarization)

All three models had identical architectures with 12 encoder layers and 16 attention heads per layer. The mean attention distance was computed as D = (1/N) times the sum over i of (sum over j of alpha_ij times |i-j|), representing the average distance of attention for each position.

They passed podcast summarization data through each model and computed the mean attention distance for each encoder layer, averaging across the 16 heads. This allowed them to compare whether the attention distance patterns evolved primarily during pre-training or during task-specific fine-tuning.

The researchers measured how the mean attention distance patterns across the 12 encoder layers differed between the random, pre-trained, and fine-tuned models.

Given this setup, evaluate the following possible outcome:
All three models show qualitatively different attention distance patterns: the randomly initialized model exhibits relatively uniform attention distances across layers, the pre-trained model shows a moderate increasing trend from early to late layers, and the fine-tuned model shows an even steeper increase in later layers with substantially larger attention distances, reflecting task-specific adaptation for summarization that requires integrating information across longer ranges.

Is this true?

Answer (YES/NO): NO